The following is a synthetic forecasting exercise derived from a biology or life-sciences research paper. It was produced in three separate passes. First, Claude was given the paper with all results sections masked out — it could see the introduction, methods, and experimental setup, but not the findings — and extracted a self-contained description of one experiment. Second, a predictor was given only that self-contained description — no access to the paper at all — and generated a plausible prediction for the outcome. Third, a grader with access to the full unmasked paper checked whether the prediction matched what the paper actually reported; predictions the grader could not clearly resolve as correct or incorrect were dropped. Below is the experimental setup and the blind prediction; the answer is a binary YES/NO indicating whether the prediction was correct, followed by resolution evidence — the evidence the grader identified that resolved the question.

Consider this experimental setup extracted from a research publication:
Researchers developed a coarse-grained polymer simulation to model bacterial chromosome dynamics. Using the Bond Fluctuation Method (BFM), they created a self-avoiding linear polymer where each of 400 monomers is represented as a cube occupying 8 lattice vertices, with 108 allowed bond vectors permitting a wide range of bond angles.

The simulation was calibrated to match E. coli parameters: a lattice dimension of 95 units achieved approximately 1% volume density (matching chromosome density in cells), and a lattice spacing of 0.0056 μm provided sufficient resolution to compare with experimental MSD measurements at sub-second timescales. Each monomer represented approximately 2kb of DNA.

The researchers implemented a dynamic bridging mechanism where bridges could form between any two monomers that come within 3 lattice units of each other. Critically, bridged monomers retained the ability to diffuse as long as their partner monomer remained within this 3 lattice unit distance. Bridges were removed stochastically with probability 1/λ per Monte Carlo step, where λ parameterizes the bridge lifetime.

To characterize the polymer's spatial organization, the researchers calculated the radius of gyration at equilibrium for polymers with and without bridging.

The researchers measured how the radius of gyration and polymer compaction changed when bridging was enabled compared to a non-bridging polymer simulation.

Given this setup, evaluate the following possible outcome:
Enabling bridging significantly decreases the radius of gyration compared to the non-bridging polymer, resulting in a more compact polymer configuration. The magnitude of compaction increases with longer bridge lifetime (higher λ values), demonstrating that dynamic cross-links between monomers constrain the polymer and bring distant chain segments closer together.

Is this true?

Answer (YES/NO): NO